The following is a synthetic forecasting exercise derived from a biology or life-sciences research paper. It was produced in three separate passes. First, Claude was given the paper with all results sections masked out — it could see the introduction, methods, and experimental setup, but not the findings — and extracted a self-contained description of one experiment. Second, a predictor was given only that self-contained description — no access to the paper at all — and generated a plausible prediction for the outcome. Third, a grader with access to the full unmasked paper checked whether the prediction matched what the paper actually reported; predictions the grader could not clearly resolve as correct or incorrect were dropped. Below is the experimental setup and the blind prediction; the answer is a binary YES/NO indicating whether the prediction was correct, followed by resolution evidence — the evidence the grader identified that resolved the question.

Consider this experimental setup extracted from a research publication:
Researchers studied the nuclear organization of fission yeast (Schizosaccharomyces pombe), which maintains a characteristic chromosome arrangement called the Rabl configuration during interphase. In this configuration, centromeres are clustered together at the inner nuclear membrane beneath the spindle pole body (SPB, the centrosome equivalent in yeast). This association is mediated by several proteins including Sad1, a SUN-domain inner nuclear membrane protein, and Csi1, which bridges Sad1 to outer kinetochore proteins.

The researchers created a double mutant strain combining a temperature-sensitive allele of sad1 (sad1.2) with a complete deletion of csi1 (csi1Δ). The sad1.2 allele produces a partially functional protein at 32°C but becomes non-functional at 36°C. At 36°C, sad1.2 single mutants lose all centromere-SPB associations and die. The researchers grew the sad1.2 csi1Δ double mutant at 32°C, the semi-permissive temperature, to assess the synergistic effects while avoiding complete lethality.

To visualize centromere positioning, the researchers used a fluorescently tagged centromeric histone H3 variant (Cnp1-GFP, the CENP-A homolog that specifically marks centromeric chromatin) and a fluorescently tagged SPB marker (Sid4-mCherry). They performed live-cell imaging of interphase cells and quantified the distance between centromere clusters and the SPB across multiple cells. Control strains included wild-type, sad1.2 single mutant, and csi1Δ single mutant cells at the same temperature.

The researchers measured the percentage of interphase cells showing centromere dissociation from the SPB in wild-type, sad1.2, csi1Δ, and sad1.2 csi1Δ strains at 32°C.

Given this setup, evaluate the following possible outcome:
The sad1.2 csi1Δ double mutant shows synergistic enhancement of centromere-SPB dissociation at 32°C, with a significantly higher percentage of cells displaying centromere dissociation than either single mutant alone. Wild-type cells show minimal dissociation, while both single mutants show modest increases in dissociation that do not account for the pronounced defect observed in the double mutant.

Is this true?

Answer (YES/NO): YES